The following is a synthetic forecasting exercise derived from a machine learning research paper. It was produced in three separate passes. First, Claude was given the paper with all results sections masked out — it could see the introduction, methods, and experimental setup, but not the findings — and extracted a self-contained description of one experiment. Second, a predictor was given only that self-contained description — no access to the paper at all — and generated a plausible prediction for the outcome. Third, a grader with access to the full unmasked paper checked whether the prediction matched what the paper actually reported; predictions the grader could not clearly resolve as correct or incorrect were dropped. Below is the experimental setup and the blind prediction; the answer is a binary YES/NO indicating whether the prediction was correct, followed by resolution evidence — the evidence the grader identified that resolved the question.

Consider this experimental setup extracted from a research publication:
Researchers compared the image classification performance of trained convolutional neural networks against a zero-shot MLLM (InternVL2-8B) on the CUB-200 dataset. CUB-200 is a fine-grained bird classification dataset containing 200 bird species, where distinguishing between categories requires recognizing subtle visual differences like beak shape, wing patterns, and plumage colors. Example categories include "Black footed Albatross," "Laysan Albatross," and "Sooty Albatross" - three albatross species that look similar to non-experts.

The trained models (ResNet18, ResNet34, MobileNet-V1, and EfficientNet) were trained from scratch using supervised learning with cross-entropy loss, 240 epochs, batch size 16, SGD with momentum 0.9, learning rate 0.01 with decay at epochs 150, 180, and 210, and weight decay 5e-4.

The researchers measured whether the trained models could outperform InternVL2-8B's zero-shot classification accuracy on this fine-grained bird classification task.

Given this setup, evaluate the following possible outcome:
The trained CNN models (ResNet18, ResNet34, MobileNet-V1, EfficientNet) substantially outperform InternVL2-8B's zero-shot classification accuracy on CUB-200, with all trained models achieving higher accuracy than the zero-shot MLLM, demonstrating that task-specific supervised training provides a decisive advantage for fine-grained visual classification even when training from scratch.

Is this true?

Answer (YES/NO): YES